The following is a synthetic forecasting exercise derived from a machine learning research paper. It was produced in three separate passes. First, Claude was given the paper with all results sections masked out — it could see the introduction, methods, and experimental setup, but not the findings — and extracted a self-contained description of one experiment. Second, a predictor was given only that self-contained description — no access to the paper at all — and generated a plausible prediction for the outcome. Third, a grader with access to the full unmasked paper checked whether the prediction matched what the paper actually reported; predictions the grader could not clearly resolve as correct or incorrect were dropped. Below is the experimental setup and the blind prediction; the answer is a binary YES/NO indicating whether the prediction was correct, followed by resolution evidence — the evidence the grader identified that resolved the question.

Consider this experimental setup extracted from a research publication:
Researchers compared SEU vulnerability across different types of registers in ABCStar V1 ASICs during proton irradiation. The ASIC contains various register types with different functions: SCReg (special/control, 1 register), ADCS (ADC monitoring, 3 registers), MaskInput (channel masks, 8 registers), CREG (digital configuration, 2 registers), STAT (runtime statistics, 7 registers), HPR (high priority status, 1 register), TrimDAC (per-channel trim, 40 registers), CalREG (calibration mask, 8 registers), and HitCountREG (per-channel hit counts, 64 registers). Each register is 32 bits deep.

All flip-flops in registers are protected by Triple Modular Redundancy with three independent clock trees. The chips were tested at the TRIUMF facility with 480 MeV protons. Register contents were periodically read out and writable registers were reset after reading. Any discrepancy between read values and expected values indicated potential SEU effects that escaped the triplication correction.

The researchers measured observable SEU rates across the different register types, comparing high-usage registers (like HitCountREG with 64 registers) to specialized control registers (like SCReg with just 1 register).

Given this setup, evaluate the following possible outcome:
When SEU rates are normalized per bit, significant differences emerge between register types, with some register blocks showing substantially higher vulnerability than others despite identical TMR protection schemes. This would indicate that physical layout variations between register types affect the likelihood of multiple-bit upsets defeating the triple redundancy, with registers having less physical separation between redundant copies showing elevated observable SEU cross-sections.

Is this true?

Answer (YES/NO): NO